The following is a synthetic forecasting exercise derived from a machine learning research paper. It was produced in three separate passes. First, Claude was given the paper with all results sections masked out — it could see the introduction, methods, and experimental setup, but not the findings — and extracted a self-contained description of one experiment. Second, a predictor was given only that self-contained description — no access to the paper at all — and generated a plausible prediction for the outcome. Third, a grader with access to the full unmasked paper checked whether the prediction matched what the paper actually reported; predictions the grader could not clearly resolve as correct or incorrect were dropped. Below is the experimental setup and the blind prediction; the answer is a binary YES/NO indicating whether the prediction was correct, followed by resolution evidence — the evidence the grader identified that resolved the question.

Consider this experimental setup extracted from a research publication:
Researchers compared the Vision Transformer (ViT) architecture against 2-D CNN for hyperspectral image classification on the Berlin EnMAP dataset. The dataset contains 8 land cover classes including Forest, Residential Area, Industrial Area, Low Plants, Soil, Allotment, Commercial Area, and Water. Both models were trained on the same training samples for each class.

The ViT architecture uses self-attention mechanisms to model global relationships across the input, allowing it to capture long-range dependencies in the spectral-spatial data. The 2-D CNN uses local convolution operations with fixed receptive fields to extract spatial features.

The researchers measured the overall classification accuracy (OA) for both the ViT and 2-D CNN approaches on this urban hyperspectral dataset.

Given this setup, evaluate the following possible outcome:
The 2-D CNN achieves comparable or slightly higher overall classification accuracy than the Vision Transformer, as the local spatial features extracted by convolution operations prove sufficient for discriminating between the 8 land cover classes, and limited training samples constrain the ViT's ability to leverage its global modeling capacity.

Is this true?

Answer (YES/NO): YES